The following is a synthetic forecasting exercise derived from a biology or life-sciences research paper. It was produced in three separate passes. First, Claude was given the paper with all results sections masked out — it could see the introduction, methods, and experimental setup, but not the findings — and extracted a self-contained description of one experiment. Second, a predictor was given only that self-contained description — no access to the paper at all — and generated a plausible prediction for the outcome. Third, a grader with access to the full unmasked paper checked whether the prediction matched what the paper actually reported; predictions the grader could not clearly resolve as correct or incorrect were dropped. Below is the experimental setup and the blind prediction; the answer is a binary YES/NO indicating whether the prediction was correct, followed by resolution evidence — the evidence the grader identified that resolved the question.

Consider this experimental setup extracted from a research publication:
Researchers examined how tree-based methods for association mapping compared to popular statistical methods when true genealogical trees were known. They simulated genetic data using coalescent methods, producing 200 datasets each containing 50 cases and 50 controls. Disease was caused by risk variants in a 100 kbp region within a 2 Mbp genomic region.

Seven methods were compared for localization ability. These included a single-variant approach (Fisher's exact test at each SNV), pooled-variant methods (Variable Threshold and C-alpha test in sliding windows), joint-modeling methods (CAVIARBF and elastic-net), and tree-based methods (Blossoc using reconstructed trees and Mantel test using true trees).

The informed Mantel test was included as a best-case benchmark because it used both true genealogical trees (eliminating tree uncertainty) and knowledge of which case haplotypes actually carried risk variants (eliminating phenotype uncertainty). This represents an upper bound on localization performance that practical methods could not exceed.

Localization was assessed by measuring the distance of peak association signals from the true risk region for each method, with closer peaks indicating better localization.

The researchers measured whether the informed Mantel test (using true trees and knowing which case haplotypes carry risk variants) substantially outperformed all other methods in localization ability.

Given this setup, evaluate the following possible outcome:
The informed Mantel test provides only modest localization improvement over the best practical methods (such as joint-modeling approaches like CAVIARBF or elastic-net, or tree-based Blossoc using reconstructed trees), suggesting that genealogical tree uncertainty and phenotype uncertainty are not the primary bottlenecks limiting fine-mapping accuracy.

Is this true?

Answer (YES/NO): NO